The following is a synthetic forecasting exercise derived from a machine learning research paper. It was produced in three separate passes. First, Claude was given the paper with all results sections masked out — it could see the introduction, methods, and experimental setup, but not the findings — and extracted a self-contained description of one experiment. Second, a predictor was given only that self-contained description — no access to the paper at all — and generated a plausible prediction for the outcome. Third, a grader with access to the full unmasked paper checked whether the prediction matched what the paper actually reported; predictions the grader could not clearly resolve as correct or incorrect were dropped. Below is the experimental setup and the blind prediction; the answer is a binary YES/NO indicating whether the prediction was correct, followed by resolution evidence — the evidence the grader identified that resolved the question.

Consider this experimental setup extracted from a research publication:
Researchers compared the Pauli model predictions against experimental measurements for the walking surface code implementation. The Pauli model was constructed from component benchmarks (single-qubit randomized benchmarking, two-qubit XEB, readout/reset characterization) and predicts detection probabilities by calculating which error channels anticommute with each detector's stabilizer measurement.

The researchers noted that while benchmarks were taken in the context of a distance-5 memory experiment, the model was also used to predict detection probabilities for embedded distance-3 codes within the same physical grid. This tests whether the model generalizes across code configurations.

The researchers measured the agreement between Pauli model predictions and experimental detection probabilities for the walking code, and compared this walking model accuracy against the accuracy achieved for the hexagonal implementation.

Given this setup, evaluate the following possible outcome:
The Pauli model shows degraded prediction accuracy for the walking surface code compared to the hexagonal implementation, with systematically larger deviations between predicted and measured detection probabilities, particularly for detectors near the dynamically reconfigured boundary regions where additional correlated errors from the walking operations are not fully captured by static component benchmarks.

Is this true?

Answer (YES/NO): NO